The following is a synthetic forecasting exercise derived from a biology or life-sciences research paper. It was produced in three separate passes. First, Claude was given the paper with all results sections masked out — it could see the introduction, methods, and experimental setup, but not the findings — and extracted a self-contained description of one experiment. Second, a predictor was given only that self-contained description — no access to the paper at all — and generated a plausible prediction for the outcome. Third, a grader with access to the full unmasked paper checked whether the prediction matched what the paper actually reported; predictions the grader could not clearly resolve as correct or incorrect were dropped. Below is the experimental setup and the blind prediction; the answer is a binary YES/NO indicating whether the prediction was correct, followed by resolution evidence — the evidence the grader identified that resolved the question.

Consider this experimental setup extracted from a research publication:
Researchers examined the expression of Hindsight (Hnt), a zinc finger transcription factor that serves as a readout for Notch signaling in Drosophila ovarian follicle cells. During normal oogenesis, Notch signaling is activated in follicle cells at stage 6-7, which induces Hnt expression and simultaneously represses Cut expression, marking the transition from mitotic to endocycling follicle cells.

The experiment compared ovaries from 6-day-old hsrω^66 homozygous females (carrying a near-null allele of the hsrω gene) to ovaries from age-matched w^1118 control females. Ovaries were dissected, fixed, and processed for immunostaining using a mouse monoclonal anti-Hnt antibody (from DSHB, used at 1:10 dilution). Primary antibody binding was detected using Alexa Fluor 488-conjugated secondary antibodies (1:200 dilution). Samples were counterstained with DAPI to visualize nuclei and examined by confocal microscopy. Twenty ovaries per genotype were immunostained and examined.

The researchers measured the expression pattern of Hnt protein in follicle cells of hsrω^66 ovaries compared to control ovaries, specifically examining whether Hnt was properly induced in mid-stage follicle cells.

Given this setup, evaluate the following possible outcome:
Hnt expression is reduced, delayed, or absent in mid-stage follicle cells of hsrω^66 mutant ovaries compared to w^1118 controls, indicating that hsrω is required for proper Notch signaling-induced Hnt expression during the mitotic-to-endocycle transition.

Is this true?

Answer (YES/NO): NO